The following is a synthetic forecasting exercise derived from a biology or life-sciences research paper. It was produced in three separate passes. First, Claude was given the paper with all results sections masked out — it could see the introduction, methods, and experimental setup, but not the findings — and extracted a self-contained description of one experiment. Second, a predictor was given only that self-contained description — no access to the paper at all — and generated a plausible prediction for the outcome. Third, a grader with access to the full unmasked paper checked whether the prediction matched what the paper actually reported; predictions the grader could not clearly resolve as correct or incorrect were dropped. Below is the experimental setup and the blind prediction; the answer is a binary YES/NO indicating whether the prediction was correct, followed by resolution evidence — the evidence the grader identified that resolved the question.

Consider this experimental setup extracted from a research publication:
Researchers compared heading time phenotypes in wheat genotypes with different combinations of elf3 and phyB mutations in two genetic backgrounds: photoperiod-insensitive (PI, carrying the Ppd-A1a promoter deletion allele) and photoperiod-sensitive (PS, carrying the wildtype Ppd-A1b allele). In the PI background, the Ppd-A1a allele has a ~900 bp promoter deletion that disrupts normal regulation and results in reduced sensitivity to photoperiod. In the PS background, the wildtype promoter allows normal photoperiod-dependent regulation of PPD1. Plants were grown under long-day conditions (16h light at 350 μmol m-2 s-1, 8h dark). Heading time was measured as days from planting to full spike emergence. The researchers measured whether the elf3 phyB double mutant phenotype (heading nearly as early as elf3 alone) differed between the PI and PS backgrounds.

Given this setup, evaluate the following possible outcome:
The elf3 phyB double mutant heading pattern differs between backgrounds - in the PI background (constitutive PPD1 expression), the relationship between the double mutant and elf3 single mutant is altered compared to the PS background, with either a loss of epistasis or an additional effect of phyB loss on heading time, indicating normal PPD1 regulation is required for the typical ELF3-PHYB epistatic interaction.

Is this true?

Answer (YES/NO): NO